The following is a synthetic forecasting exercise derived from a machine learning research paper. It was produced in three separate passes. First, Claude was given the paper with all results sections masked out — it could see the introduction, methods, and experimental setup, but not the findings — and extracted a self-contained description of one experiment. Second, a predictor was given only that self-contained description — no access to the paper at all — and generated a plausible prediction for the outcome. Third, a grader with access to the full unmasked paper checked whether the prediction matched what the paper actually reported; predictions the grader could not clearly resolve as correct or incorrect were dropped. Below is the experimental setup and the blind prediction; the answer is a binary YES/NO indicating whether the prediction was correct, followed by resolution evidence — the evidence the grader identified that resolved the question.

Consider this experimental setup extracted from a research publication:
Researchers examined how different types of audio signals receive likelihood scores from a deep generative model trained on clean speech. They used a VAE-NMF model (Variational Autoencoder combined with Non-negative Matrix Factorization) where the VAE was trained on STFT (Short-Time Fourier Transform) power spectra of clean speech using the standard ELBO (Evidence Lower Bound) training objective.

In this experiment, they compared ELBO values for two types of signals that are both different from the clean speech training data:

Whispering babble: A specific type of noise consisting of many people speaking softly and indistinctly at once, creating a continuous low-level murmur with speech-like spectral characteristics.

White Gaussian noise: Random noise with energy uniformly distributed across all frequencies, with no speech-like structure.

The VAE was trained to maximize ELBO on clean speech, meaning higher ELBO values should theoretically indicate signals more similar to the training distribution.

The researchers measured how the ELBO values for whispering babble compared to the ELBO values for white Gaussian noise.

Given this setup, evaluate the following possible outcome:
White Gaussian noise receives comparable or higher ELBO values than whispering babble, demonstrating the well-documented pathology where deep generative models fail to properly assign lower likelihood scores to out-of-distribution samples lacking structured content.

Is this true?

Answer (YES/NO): NO